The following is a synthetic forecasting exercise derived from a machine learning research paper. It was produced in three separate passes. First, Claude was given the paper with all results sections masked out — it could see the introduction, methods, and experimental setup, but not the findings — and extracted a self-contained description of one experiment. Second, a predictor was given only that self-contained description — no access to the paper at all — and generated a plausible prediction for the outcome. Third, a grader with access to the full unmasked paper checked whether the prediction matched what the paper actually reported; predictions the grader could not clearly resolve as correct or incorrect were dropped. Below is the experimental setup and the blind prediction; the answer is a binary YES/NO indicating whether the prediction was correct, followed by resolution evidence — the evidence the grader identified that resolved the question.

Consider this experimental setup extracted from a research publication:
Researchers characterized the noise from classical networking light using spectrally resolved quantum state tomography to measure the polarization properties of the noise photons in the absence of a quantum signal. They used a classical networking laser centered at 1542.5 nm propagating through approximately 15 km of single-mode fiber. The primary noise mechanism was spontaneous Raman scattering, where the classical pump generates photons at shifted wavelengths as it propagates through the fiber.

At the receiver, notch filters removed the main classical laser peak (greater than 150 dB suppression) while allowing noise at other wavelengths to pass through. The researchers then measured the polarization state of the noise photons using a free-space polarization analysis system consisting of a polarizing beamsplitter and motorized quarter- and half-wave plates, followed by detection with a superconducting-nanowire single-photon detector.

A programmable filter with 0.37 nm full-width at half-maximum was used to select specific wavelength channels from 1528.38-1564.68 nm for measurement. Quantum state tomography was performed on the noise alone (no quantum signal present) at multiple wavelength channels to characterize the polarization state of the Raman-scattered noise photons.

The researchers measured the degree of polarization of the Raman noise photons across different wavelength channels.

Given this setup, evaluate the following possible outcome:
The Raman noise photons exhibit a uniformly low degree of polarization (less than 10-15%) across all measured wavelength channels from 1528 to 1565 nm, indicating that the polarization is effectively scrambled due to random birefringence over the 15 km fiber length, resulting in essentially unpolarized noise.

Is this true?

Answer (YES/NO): NO